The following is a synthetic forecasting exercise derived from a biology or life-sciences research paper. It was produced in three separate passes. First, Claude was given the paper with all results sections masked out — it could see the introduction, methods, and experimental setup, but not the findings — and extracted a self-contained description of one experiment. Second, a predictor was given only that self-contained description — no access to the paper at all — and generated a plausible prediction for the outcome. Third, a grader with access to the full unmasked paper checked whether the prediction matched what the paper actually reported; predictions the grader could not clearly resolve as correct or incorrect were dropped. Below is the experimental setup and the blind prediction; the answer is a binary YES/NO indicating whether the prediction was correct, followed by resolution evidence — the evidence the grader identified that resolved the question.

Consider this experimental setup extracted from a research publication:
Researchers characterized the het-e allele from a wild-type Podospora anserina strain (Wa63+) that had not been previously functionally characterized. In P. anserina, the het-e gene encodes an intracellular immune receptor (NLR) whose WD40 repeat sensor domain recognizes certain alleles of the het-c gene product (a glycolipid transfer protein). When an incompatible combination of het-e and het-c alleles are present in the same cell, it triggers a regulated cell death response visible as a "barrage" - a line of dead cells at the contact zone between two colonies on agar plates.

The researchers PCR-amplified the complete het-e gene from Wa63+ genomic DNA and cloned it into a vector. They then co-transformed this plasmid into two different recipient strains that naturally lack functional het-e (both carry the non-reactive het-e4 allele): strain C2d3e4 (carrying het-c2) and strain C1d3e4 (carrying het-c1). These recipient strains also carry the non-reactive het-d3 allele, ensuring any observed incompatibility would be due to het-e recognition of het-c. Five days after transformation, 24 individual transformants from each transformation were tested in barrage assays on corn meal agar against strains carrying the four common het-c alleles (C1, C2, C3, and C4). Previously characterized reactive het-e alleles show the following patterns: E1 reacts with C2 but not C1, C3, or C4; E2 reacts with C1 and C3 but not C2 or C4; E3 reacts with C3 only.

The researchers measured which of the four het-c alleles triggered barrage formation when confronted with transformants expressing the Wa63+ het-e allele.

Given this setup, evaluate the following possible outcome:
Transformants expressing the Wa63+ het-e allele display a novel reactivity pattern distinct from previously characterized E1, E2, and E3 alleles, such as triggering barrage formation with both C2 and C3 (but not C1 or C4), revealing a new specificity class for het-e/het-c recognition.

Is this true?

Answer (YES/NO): NO